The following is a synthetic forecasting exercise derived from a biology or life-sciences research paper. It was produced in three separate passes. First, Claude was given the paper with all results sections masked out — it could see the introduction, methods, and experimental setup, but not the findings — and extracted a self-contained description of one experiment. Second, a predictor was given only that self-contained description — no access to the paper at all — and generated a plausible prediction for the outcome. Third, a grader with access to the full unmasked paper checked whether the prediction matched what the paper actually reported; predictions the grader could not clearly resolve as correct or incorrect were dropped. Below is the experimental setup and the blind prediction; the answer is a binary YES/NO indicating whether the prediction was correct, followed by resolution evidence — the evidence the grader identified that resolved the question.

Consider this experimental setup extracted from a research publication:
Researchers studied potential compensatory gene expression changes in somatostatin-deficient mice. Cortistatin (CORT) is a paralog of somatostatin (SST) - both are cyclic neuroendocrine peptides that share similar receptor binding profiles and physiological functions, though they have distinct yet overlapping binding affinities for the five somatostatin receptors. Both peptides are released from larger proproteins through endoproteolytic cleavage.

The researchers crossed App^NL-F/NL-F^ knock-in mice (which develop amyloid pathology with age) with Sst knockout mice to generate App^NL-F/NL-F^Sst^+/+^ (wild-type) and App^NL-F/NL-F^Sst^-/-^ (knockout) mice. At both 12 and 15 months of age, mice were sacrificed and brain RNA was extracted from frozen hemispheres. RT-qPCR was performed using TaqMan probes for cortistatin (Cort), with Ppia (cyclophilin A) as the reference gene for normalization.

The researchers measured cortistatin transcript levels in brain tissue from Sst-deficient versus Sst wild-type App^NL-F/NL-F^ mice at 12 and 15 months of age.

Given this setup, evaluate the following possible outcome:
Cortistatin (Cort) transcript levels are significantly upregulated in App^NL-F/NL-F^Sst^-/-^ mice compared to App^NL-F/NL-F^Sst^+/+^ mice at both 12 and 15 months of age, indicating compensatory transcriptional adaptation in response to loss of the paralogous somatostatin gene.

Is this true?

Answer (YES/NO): NO